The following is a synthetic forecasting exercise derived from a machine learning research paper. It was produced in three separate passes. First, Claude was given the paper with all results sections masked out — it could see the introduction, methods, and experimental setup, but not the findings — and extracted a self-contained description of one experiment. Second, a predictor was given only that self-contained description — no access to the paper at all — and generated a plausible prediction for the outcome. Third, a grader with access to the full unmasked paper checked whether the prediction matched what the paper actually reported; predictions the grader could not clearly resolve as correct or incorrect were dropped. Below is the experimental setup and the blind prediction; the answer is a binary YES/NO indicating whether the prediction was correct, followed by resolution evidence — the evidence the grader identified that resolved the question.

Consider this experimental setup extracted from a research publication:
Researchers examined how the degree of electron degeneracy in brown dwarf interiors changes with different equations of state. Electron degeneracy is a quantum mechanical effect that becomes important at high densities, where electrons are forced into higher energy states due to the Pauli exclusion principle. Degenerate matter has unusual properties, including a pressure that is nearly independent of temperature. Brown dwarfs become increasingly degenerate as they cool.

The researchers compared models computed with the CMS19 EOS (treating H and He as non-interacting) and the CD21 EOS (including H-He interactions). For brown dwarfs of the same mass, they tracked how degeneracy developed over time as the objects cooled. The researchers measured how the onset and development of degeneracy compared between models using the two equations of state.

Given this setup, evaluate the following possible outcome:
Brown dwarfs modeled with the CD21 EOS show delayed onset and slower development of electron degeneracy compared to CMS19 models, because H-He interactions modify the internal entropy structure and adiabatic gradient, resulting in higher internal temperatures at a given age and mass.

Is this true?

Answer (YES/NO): NO